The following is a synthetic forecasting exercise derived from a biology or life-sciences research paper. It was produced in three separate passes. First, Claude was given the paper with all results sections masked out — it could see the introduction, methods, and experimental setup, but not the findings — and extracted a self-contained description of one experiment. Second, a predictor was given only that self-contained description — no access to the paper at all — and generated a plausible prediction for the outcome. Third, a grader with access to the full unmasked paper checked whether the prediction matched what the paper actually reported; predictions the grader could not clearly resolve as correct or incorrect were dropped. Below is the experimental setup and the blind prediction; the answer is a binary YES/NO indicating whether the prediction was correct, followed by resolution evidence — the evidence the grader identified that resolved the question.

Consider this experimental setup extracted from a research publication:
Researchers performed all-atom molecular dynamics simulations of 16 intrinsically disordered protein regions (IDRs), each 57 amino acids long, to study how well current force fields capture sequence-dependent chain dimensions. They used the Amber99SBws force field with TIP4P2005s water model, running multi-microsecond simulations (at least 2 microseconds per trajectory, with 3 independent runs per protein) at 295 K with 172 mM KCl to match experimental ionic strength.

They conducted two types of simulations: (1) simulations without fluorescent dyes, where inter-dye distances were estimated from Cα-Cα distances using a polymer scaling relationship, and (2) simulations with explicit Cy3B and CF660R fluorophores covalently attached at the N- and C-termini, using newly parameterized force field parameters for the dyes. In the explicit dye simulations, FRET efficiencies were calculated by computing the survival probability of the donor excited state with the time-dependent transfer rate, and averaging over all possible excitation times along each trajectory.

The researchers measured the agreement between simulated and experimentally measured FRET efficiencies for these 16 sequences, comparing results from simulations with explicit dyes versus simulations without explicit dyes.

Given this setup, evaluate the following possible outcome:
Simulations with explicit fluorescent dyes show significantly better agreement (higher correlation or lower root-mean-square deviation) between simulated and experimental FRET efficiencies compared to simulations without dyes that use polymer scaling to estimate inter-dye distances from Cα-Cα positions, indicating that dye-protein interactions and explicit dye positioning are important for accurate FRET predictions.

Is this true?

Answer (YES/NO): NO